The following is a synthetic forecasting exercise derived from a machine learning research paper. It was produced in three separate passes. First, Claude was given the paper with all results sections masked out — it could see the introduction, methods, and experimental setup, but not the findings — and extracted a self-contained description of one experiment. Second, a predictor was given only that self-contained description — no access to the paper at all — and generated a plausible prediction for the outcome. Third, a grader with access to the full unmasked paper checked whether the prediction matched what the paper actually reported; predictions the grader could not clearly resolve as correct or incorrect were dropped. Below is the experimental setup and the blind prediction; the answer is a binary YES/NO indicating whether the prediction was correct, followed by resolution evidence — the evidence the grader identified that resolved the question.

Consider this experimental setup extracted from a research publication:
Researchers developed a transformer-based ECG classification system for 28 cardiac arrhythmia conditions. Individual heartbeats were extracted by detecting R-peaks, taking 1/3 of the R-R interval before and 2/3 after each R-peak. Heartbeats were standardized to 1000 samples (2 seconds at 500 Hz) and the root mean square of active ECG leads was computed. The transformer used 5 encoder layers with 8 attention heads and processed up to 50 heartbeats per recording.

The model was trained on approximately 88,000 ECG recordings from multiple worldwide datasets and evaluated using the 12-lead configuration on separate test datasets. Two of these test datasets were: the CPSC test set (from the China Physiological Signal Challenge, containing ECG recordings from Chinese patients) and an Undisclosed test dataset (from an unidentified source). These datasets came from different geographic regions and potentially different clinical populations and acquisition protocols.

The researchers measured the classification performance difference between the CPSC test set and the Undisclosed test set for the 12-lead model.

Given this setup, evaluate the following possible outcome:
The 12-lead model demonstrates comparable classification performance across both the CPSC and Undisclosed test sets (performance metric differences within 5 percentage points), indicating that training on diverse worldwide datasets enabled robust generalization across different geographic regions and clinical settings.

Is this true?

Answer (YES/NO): NO